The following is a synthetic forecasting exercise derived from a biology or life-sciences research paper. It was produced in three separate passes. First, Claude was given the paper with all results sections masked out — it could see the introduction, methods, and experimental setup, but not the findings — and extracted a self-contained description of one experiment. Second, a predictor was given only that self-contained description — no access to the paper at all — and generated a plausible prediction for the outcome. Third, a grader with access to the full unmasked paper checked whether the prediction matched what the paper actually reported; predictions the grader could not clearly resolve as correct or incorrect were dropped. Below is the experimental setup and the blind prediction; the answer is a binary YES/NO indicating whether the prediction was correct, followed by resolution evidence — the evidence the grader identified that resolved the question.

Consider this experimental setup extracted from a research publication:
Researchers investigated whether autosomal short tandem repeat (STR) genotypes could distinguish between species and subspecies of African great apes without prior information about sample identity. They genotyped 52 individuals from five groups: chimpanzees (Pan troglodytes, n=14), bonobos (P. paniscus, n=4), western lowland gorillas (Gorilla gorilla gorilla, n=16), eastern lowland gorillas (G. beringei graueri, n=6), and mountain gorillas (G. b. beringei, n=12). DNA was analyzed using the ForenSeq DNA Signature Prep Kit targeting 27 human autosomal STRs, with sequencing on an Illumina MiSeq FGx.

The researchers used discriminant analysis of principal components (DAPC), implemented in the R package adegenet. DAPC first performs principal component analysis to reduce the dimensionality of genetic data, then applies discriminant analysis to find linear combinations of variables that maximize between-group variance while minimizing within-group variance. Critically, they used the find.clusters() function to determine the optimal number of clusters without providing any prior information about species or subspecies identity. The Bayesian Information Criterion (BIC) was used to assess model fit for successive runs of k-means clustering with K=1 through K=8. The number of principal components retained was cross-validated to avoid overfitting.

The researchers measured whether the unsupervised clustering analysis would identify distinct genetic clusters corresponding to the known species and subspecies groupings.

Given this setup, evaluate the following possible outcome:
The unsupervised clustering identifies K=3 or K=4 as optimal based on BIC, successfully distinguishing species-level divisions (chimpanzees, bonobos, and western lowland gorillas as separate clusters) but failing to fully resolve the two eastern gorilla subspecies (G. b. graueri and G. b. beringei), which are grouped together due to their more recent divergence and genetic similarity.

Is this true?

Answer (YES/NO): NO